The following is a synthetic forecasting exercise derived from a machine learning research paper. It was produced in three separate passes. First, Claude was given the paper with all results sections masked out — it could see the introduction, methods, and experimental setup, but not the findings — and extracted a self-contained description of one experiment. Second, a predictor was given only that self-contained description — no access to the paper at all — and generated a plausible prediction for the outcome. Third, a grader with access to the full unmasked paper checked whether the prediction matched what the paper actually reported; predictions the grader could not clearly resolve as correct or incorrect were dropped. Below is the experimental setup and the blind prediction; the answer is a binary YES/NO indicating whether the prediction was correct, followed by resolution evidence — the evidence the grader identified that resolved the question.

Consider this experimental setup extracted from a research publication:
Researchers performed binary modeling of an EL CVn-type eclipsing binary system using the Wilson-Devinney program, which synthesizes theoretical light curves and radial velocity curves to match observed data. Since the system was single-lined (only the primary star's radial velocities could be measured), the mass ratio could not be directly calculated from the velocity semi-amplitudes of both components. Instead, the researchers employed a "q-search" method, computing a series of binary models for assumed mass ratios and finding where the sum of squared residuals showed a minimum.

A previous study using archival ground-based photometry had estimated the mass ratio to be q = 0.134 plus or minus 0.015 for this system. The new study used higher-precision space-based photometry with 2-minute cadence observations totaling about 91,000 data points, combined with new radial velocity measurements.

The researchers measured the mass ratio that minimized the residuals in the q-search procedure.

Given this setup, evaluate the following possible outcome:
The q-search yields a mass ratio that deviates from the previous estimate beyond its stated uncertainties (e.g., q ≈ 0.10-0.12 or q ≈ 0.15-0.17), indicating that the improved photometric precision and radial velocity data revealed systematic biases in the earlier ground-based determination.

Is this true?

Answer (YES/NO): YES